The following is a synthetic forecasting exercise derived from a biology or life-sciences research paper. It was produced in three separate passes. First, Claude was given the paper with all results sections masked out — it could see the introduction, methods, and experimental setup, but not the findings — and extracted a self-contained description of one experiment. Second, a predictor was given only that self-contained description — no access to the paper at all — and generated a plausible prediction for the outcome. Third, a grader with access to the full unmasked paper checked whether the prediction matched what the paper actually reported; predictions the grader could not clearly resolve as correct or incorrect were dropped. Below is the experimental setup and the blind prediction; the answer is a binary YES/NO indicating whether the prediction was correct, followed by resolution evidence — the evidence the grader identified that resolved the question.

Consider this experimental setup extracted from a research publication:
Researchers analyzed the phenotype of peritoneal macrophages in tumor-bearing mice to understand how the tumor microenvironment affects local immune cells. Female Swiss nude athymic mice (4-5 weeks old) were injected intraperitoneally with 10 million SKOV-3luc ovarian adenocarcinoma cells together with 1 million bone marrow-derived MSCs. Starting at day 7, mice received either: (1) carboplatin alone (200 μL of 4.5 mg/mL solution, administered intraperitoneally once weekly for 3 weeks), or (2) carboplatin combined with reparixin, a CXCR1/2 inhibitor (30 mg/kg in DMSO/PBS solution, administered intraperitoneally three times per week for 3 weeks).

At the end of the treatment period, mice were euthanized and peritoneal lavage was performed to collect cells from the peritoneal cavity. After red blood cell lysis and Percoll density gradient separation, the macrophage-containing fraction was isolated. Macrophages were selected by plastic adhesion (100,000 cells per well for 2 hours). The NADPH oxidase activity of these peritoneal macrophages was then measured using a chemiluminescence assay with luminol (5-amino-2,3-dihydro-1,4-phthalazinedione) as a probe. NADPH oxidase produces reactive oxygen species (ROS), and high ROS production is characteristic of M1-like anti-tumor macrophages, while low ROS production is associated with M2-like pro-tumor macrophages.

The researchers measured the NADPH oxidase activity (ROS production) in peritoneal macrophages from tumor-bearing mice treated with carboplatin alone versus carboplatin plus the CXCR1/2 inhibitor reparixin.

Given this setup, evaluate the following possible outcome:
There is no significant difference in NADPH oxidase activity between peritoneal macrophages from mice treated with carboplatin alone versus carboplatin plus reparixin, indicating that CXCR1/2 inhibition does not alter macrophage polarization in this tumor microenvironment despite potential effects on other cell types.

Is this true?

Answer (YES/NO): NO